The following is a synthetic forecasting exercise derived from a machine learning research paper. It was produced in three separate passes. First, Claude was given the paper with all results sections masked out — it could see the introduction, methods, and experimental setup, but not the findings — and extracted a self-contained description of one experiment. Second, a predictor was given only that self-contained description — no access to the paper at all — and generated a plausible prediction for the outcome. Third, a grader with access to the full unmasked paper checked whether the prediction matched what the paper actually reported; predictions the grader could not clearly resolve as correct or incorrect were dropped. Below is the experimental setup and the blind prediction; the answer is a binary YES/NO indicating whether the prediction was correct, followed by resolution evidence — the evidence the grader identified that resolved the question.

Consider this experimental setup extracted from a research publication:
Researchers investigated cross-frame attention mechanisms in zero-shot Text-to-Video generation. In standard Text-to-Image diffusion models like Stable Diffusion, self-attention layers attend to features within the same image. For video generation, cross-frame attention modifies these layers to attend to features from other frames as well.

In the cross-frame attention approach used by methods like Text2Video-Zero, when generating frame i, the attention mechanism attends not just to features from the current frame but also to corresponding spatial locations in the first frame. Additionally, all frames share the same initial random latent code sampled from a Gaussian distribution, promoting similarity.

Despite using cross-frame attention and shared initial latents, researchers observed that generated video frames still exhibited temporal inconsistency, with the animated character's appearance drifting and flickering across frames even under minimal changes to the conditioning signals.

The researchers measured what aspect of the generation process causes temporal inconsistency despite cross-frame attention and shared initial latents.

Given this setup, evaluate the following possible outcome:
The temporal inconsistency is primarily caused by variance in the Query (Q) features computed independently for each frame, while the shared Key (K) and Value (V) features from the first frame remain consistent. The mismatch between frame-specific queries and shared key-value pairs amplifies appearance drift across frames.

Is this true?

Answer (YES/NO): NO